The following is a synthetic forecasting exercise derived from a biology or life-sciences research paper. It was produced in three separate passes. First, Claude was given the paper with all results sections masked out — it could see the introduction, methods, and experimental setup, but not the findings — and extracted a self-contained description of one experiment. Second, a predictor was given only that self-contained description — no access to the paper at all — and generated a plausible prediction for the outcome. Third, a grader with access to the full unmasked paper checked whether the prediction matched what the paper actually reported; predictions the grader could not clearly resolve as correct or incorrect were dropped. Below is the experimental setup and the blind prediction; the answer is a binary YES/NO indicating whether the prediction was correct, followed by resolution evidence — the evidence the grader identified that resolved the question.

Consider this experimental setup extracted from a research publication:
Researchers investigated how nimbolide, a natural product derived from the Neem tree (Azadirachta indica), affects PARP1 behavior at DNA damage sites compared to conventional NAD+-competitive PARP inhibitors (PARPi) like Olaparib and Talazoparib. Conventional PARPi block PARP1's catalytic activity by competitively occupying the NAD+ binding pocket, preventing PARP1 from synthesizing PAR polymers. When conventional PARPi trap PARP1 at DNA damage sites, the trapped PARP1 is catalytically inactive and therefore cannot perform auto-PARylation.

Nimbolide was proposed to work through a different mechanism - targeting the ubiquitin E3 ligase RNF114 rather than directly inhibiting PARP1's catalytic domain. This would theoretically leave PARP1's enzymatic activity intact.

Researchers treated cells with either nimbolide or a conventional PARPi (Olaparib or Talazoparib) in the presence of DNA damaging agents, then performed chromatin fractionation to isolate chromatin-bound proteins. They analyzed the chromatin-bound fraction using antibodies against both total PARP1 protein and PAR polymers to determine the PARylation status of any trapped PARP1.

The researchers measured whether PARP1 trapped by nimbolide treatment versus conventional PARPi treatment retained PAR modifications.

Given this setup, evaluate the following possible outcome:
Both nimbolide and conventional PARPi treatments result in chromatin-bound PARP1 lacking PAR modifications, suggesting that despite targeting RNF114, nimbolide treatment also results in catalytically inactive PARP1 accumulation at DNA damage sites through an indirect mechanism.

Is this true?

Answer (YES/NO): NO